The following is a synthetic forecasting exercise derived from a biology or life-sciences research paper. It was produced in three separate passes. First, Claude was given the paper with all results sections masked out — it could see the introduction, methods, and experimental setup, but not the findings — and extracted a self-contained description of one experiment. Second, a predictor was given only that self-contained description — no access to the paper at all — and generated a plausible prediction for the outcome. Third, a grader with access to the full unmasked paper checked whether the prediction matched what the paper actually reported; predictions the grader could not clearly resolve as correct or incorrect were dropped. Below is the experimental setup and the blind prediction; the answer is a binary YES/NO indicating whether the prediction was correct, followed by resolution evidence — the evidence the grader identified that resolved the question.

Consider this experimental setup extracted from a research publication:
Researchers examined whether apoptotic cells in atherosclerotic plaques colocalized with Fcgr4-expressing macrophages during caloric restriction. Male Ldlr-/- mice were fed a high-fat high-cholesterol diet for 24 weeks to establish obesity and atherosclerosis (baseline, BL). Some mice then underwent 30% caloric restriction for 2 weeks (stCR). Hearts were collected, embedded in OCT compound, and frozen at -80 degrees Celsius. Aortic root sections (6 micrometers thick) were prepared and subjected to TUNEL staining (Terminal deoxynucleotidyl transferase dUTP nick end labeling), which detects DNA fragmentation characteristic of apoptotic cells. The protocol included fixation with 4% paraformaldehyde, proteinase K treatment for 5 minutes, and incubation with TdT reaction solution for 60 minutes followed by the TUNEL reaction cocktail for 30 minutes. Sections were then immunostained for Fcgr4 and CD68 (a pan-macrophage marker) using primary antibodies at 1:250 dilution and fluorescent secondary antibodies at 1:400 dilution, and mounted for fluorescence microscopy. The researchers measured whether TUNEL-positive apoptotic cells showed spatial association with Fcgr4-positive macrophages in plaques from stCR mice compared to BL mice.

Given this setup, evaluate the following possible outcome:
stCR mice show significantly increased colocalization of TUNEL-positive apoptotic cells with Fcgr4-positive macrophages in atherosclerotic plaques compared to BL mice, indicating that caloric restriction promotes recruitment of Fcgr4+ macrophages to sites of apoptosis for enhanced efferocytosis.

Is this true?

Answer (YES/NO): YES